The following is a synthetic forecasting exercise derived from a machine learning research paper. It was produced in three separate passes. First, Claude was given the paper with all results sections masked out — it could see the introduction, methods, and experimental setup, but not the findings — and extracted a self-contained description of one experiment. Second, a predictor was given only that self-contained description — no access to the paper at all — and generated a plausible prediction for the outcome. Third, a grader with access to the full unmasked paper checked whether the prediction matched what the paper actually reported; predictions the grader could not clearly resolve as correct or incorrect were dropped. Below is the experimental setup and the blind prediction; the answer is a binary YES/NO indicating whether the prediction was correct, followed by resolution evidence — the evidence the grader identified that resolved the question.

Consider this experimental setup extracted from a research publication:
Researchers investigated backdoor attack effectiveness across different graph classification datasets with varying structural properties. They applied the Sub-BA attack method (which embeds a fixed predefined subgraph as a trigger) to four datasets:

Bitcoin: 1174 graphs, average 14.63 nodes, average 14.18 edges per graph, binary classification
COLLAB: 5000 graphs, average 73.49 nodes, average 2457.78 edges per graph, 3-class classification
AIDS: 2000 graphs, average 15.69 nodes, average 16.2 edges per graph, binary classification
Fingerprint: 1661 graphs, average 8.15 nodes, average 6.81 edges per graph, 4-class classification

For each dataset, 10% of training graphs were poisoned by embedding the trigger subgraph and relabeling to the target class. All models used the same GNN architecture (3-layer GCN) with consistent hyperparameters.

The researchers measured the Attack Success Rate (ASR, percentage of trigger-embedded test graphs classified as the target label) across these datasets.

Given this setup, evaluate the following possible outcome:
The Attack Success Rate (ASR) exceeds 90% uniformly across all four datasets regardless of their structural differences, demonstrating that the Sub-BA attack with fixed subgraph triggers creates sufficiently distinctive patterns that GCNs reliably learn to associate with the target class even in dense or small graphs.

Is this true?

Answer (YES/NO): NO